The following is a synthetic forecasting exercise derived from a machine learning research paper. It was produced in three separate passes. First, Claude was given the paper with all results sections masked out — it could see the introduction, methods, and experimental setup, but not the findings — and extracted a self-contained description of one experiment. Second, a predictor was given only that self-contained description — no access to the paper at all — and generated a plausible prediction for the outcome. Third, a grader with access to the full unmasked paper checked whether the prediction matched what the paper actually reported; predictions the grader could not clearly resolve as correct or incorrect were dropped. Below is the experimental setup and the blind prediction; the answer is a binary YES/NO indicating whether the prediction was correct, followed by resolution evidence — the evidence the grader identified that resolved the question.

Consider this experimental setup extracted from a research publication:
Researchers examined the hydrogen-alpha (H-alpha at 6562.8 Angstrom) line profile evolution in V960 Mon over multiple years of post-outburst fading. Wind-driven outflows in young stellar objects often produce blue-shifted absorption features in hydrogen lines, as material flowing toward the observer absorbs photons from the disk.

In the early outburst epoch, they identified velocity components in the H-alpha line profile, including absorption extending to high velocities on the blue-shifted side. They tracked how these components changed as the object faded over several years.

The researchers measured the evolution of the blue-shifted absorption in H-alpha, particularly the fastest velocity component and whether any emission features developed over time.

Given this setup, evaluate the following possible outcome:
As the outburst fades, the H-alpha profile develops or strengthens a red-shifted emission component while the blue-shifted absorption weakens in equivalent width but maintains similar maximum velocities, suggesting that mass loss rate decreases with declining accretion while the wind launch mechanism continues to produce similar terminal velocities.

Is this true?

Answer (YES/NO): NO